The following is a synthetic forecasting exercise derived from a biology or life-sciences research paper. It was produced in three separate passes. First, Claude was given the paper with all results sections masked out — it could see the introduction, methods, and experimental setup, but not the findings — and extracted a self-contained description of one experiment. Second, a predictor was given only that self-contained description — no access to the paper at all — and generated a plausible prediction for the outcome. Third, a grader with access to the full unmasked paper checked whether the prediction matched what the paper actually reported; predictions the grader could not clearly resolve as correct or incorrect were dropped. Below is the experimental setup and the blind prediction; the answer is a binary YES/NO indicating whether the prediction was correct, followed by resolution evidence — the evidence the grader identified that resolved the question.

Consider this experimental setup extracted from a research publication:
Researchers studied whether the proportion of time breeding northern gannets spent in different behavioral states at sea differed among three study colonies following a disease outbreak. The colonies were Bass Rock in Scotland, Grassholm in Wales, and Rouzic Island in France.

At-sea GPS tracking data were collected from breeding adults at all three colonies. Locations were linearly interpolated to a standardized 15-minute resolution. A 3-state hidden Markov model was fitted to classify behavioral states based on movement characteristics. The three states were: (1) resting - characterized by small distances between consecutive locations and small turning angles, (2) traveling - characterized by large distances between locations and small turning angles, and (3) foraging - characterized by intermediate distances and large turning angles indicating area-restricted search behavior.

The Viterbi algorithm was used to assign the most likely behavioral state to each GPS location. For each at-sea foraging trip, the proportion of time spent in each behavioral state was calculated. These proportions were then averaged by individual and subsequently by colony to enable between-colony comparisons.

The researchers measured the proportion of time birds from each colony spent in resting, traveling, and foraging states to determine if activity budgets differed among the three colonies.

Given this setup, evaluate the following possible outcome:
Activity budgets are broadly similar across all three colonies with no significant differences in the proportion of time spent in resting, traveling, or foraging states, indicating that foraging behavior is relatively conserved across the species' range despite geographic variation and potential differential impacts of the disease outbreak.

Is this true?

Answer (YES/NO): YES